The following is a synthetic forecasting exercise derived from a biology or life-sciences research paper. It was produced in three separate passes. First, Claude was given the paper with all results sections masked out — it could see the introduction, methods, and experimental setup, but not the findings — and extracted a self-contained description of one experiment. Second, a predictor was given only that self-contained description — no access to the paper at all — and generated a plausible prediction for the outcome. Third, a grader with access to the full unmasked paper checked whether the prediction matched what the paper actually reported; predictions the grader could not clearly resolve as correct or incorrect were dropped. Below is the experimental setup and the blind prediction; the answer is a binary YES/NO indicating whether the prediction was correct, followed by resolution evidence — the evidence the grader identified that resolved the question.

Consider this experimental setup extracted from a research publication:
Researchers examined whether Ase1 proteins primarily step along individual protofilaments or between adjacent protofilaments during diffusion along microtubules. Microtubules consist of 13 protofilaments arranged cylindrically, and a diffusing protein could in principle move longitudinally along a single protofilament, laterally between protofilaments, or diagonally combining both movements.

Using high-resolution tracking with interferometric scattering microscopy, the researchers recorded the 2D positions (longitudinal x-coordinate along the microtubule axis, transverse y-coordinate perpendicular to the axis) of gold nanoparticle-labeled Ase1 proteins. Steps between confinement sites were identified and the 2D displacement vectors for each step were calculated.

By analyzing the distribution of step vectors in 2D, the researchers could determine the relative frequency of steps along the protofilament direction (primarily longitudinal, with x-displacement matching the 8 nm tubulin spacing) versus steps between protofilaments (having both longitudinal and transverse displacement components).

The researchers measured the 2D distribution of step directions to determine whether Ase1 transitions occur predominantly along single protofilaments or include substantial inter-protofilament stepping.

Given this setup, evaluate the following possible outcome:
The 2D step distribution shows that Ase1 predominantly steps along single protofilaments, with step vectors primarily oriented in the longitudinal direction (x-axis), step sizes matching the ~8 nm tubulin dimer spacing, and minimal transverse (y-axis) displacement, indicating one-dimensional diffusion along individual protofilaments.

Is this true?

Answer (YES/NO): NO